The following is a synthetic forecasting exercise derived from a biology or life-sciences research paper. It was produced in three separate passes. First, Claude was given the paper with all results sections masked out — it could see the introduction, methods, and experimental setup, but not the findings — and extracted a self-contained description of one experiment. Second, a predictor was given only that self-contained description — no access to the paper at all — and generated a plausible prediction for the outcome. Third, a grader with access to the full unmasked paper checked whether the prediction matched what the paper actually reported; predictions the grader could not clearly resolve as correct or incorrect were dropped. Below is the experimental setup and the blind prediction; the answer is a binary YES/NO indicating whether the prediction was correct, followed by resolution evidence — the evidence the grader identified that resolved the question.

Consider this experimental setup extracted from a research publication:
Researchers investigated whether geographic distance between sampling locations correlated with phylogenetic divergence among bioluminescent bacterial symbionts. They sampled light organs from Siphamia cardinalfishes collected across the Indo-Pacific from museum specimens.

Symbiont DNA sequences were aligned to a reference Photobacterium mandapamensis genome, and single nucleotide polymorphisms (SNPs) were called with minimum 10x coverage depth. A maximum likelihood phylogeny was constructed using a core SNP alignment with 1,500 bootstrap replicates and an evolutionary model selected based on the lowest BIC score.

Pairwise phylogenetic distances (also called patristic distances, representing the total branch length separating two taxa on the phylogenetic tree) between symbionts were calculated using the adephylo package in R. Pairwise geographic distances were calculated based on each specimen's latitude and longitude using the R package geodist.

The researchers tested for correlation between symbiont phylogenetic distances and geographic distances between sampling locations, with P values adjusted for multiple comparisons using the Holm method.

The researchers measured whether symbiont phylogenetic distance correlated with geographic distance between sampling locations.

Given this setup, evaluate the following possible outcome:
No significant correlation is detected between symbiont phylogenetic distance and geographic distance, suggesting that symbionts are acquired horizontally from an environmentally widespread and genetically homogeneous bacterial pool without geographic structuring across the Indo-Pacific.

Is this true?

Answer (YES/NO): YES